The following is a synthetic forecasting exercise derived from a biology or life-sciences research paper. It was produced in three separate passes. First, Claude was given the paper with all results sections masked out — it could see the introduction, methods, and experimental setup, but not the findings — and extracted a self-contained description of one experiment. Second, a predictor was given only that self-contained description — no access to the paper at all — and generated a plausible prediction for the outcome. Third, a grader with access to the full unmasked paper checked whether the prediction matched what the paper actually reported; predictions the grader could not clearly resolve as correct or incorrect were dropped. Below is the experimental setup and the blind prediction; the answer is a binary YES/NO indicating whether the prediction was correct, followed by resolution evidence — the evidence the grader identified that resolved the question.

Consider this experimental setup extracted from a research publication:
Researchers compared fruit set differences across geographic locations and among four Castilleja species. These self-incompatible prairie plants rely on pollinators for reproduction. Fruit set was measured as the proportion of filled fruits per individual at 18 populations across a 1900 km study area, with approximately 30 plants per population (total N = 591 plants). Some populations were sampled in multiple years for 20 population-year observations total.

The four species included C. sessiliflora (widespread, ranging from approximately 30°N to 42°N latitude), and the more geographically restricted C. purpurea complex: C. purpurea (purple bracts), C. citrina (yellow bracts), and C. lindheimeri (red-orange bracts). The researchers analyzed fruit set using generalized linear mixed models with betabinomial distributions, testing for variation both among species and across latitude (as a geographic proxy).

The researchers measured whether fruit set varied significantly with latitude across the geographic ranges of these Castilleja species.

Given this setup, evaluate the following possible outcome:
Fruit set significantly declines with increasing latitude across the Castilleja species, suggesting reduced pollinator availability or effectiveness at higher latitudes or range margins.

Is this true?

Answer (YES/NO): YES